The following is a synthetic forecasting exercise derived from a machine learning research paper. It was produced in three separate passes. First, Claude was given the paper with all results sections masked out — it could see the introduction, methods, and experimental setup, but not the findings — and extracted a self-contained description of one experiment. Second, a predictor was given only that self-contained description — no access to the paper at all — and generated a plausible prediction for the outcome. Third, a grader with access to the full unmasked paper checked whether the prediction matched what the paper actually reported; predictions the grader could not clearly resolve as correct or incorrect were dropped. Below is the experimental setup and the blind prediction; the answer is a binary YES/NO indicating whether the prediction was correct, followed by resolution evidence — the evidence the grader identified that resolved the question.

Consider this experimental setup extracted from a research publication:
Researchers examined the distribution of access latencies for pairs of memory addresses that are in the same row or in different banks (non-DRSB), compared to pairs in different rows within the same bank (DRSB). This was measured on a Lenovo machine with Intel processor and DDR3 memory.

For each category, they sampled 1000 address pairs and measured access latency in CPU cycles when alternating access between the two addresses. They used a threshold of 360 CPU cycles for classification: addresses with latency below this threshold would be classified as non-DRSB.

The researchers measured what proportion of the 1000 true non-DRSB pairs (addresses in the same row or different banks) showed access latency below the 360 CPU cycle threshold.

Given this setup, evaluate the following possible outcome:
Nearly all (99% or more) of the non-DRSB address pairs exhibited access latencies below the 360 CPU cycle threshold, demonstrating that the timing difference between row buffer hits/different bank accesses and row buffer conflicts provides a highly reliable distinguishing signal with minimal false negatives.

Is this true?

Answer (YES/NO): YES